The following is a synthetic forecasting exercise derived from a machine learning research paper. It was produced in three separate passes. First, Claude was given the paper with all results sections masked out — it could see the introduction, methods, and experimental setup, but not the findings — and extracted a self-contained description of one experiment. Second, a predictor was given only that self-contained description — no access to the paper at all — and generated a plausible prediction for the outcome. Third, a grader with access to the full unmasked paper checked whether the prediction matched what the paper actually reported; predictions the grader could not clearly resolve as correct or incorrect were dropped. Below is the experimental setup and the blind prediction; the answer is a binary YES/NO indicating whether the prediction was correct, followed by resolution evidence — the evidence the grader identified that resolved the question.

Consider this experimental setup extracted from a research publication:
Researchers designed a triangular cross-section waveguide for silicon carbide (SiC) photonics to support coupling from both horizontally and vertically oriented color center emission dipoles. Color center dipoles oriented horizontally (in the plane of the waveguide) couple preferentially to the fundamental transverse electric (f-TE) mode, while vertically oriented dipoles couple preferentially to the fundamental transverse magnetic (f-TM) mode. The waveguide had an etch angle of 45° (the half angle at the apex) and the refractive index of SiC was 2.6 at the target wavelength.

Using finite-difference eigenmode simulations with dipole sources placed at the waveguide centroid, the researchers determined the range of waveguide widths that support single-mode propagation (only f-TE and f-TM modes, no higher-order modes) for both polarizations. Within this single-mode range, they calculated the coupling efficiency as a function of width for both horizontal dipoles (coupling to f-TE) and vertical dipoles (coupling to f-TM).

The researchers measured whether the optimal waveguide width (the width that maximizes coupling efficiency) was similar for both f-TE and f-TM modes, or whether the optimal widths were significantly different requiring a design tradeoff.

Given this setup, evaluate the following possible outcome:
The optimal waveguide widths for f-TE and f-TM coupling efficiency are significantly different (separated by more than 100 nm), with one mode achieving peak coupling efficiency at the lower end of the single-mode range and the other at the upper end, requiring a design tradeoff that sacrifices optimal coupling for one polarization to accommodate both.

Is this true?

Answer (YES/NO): NO